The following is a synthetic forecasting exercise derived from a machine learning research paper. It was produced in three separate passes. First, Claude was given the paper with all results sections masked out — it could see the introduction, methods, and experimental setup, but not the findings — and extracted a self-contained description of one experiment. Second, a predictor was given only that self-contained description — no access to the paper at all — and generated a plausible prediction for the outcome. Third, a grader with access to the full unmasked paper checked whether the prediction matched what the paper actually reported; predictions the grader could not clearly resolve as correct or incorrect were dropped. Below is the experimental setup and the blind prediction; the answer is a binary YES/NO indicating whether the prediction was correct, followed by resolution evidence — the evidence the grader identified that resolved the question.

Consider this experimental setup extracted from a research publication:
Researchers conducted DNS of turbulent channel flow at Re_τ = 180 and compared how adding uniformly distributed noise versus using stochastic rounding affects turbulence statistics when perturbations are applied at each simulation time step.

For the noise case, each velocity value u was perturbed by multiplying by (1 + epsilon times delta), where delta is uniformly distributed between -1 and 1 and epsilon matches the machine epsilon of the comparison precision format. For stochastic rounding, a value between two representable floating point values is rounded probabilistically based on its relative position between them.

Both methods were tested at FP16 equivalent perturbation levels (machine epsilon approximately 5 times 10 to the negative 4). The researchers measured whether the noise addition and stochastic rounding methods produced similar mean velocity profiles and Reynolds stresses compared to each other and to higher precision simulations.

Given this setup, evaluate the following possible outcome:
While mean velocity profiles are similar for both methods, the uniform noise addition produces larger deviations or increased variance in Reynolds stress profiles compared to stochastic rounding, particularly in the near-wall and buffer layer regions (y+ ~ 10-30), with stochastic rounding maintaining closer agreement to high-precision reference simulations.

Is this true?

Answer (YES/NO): NO